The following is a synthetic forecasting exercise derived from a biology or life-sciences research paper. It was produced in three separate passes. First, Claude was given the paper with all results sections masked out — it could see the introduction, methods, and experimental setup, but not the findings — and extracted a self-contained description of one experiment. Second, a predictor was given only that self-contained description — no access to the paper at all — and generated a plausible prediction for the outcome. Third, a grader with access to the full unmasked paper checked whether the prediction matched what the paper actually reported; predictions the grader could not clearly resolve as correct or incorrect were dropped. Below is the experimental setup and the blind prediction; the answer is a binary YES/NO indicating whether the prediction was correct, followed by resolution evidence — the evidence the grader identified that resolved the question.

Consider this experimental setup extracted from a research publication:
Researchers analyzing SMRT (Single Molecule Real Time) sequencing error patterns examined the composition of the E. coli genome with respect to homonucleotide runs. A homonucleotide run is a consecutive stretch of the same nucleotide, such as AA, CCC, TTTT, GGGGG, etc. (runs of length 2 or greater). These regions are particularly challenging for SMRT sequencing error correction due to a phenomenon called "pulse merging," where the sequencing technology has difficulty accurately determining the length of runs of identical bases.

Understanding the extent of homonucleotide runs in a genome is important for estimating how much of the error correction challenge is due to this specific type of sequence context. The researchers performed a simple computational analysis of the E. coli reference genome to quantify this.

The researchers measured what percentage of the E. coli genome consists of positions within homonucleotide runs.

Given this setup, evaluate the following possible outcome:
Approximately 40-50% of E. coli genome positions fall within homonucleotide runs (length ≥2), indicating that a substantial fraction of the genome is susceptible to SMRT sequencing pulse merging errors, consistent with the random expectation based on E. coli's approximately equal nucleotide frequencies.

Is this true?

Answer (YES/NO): YES